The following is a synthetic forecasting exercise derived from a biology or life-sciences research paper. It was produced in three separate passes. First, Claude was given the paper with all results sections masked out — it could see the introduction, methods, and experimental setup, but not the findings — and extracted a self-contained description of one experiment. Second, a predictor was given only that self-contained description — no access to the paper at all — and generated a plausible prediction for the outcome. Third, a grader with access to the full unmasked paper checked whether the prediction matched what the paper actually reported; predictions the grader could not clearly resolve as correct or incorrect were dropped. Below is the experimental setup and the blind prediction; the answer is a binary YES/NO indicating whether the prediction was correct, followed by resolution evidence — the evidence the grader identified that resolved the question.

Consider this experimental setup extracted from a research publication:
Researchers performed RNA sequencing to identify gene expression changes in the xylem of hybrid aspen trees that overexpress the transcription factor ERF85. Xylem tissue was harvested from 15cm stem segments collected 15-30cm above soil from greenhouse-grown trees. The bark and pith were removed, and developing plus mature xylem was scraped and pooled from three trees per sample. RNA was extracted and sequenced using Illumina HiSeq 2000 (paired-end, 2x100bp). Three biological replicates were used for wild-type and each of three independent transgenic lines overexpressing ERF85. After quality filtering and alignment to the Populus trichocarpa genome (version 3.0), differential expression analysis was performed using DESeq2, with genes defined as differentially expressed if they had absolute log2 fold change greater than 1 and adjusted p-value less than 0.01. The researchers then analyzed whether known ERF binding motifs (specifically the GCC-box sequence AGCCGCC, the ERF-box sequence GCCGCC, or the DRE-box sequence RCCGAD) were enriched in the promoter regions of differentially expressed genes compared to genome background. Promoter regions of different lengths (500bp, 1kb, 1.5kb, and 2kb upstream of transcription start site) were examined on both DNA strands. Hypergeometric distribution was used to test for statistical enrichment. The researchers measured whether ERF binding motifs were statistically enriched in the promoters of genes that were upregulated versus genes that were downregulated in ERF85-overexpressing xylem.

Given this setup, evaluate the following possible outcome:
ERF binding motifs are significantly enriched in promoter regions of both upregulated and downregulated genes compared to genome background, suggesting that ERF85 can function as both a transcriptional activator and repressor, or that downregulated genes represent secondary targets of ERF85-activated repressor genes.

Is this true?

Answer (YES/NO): NO